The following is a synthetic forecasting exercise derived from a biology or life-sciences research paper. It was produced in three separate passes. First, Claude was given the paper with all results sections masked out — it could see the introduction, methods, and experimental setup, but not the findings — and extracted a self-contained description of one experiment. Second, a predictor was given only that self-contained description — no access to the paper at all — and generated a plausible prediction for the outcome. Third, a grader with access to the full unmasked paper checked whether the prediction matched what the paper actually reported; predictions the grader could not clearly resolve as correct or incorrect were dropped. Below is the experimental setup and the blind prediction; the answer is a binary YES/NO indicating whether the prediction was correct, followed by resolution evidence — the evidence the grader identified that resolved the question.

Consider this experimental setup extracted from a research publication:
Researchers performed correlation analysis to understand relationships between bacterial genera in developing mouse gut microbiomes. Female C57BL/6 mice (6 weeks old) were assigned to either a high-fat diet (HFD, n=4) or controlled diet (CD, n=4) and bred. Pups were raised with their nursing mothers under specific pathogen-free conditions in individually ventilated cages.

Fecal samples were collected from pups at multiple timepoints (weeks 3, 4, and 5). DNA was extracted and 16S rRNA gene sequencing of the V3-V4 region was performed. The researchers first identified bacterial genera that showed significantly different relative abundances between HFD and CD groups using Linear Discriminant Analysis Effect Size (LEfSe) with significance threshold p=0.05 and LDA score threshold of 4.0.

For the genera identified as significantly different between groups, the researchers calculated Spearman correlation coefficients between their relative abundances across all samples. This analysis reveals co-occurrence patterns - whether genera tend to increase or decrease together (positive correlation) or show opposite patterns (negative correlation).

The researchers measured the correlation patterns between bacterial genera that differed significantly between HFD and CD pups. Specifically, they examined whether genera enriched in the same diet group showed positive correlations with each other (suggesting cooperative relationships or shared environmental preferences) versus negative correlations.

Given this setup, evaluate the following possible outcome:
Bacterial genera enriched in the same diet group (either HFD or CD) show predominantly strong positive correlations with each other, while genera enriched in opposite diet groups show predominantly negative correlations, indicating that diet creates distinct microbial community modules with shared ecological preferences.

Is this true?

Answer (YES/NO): YES